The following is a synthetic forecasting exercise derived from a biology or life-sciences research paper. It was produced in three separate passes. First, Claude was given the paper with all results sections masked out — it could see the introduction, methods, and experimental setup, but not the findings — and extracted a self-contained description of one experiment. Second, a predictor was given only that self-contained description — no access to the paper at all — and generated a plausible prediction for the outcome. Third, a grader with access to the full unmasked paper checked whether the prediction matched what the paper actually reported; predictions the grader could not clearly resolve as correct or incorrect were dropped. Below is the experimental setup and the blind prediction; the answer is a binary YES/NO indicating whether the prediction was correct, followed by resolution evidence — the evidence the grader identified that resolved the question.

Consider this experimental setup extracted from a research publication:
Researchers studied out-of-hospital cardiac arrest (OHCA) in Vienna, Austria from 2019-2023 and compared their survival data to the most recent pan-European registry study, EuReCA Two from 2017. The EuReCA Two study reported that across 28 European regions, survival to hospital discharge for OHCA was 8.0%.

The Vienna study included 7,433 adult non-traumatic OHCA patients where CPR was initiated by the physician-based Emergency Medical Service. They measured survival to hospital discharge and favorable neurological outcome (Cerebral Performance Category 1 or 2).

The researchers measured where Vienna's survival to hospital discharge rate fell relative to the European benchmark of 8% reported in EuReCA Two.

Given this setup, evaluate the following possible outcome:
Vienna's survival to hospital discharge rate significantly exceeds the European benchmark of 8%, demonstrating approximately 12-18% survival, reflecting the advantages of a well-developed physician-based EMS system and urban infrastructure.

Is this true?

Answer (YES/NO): NO